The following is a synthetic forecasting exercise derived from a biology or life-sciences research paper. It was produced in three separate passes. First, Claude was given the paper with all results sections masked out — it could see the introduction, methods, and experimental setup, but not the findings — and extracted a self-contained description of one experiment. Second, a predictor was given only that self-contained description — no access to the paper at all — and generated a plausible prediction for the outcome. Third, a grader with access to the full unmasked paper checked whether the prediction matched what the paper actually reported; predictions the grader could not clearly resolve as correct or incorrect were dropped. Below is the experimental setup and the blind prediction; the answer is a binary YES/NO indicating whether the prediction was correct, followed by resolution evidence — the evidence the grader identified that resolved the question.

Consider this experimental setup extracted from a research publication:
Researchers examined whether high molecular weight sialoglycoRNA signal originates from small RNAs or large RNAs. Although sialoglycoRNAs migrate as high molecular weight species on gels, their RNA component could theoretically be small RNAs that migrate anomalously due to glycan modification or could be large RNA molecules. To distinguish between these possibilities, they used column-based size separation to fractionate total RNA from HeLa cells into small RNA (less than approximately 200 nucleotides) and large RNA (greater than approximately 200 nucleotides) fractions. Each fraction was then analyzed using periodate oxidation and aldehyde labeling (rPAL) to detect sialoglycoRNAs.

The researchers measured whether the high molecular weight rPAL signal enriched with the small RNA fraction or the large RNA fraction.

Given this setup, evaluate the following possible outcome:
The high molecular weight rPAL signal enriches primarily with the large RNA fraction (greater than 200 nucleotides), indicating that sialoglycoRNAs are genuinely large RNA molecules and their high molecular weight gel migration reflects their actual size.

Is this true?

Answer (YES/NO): NO